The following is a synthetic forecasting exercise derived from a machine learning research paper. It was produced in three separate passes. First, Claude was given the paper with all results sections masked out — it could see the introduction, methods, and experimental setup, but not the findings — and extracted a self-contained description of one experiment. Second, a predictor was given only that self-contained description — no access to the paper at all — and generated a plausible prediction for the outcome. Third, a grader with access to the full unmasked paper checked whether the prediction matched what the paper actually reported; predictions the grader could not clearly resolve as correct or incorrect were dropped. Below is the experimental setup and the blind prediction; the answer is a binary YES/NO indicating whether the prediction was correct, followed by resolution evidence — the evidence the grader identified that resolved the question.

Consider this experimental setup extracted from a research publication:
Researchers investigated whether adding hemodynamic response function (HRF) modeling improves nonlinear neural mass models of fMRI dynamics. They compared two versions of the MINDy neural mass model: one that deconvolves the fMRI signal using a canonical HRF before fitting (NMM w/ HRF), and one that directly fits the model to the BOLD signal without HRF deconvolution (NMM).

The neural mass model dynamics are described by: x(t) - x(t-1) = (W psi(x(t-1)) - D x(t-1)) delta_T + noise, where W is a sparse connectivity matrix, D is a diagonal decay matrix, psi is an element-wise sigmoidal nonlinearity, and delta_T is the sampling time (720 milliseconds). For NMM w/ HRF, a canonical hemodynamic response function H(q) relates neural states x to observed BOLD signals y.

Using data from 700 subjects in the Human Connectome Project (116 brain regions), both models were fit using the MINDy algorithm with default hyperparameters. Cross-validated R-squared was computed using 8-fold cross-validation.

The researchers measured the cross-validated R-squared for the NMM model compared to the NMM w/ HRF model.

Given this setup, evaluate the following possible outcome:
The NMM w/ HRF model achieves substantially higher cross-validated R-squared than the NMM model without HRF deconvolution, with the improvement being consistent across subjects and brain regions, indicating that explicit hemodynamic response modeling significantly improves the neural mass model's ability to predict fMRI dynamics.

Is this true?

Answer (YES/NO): NO